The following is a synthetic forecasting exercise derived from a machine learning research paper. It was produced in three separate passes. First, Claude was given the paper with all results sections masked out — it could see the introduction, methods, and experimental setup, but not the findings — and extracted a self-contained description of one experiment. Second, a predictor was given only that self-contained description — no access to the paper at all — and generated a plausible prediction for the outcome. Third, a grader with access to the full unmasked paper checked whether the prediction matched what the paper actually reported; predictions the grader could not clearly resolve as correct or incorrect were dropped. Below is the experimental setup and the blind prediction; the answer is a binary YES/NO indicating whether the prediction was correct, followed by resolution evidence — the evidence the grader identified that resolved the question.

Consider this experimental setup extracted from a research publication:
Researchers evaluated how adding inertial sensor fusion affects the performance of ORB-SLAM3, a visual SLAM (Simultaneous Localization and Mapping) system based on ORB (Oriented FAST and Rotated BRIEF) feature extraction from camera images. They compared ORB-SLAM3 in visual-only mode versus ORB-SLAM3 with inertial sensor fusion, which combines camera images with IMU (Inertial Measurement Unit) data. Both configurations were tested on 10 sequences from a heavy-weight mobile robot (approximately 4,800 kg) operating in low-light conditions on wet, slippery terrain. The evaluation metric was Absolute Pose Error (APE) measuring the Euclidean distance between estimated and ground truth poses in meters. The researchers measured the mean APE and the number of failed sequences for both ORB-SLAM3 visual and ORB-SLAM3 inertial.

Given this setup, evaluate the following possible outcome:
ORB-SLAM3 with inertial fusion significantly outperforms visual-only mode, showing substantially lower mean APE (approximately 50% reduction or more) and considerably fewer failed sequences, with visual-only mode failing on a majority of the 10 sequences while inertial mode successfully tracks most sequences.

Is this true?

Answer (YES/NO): NO